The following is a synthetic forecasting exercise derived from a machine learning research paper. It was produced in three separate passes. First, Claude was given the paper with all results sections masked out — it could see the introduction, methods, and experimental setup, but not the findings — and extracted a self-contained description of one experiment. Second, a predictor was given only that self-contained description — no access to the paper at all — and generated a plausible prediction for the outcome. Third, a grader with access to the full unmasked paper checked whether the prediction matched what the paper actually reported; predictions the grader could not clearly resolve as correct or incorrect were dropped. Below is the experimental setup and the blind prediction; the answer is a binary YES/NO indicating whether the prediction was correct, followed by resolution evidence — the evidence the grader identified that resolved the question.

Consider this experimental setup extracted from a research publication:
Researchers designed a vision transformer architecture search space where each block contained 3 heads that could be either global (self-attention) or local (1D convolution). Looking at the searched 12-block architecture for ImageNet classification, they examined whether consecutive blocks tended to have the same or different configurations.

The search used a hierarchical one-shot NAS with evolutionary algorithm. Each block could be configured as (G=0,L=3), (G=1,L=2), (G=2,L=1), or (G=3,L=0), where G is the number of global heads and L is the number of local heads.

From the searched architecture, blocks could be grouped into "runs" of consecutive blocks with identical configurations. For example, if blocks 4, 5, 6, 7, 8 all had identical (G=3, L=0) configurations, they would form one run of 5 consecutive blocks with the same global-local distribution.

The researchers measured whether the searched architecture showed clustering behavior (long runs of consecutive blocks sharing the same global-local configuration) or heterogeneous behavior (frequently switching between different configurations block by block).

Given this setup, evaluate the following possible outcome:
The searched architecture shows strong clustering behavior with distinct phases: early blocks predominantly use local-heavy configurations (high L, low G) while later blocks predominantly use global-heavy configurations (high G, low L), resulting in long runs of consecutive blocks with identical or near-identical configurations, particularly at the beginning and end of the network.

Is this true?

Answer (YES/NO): NO